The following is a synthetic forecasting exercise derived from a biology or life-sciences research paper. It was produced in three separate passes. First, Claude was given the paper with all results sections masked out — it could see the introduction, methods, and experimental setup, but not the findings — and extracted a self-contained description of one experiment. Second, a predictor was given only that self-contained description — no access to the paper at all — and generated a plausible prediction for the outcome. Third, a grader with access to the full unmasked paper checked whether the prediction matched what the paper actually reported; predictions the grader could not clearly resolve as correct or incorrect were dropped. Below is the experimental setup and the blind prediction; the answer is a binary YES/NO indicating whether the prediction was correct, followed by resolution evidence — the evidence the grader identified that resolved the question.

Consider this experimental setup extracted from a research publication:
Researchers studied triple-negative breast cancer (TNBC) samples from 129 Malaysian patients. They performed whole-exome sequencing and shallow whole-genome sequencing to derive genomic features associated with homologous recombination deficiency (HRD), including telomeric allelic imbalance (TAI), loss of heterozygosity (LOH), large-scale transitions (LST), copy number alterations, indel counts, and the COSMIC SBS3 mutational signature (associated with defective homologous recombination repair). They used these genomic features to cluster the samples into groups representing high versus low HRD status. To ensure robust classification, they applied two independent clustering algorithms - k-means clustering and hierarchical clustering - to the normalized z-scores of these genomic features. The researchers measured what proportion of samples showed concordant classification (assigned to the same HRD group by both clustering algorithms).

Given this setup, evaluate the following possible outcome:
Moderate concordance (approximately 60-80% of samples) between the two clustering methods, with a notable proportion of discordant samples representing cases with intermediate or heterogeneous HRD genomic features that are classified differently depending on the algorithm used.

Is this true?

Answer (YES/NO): NO